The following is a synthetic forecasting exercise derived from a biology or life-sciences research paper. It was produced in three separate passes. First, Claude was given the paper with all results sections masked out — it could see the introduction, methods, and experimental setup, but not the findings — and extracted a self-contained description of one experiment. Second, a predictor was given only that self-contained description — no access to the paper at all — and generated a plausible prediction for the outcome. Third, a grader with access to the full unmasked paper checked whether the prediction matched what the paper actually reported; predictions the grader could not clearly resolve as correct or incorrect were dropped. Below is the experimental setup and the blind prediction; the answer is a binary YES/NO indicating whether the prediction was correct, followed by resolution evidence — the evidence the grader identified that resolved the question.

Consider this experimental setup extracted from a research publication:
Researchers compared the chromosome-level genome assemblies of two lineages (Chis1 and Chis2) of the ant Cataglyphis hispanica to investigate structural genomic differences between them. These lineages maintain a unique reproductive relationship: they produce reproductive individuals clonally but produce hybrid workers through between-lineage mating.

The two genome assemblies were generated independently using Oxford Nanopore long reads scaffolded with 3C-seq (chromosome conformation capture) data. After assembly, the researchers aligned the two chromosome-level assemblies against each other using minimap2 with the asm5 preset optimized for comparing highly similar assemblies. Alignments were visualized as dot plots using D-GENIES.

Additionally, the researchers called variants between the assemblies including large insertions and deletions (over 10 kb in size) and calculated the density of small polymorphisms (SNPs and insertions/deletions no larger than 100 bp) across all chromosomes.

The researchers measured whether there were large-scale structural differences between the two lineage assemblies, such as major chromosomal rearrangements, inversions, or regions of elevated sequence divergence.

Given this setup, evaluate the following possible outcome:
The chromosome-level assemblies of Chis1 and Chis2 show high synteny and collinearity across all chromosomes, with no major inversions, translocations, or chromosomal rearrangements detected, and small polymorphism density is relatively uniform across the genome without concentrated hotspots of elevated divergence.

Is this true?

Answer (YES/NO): NO